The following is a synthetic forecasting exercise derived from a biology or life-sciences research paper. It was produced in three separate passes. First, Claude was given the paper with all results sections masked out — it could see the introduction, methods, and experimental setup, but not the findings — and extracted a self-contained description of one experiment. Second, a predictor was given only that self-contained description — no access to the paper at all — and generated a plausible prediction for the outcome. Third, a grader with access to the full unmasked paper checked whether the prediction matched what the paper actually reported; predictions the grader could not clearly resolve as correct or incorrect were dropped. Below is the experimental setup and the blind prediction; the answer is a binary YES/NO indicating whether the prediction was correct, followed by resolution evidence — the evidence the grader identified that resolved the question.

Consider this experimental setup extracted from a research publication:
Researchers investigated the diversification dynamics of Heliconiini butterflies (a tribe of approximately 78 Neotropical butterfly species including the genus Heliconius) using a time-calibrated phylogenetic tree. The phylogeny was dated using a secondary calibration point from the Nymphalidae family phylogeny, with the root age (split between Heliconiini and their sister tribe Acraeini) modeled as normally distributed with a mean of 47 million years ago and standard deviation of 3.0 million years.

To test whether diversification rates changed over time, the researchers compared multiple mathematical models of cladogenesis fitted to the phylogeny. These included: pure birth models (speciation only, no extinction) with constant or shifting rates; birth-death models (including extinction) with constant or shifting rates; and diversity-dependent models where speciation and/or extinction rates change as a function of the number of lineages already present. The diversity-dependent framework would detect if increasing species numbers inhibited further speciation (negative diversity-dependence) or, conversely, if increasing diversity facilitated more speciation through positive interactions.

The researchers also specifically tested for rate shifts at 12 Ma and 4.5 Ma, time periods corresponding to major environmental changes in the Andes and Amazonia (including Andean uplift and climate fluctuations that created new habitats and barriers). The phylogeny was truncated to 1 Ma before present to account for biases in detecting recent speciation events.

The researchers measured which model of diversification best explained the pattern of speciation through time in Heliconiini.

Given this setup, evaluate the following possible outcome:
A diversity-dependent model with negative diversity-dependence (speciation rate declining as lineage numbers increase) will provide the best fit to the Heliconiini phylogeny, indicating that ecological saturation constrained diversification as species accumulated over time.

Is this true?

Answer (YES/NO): NO